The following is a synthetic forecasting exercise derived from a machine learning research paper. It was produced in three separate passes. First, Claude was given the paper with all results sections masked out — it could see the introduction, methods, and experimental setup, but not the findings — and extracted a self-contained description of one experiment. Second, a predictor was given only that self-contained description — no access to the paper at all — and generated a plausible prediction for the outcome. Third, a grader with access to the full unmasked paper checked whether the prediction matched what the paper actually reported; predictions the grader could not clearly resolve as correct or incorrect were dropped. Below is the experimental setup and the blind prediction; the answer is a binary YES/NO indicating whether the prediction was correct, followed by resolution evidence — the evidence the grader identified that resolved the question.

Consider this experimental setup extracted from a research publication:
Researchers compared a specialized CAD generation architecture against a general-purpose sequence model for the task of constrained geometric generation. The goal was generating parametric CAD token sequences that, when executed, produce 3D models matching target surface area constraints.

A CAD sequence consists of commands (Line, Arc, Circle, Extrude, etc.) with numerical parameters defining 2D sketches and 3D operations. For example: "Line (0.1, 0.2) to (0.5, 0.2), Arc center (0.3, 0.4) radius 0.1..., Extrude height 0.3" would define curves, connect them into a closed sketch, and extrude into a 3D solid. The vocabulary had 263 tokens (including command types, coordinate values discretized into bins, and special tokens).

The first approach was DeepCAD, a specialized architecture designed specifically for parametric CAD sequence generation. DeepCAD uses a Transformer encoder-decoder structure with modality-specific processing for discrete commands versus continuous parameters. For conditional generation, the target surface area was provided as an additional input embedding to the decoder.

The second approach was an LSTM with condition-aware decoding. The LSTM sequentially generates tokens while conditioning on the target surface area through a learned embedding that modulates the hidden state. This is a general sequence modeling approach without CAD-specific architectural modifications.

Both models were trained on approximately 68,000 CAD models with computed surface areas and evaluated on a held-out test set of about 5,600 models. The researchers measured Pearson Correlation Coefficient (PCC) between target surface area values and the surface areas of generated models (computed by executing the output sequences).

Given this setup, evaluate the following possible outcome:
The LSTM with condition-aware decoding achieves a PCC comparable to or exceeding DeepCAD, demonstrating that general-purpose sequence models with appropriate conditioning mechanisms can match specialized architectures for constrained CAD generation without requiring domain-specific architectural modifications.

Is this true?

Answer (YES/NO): YES